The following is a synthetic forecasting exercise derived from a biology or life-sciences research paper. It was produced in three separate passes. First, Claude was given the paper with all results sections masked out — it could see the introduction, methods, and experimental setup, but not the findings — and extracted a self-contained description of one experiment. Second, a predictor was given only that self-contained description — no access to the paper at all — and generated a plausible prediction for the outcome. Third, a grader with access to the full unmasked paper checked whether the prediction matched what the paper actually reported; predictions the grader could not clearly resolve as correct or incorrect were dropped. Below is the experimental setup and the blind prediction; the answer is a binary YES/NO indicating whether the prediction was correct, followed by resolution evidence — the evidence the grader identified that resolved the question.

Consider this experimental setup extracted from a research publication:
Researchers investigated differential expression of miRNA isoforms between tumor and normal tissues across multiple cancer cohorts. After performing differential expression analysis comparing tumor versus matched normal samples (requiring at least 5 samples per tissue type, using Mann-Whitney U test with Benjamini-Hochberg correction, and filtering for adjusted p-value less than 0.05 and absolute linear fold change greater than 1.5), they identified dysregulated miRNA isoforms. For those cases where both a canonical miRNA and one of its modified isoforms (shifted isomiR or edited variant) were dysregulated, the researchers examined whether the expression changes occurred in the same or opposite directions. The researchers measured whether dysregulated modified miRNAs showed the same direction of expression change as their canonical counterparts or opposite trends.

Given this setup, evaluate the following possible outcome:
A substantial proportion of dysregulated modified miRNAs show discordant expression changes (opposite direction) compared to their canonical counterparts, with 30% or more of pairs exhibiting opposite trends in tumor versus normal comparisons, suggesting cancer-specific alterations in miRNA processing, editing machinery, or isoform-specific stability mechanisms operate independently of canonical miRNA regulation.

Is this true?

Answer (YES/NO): NO